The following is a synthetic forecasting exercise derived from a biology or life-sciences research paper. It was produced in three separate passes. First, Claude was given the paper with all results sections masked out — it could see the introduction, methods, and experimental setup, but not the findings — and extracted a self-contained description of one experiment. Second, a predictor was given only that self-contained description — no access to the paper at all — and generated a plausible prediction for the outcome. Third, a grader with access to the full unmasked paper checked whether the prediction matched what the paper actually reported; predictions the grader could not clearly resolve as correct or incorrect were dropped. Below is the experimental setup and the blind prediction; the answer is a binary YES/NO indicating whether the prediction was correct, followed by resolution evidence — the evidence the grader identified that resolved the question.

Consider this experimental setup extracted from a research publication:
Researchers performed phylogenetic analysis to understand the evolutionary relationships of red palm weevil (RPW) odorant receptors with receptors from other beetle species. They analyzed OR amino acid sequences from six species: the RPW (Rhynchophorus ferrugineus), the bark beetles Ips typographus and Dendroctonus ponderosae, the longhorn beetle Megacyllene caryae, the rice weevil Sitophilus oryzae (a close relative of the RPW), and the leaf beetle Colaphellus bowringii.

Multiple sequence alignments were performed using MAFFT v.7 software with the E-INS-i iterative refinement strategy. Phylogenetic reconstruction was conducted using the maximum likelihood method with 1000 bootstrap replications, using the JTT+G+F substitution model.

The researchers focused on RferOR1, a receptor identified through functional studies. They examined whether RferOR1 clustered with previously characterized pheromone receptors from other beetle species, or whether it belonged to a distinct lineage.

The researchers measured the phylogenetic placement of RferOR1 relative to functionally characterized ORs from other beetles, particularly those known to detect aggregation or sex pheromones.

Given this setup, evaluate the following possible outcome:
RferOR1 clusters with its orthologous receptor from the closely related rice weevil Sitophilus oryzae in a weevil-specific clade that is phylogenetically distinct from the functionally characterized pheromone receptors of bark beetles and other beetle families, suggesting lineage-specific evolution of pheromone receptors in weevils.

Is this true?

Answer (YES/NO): YES